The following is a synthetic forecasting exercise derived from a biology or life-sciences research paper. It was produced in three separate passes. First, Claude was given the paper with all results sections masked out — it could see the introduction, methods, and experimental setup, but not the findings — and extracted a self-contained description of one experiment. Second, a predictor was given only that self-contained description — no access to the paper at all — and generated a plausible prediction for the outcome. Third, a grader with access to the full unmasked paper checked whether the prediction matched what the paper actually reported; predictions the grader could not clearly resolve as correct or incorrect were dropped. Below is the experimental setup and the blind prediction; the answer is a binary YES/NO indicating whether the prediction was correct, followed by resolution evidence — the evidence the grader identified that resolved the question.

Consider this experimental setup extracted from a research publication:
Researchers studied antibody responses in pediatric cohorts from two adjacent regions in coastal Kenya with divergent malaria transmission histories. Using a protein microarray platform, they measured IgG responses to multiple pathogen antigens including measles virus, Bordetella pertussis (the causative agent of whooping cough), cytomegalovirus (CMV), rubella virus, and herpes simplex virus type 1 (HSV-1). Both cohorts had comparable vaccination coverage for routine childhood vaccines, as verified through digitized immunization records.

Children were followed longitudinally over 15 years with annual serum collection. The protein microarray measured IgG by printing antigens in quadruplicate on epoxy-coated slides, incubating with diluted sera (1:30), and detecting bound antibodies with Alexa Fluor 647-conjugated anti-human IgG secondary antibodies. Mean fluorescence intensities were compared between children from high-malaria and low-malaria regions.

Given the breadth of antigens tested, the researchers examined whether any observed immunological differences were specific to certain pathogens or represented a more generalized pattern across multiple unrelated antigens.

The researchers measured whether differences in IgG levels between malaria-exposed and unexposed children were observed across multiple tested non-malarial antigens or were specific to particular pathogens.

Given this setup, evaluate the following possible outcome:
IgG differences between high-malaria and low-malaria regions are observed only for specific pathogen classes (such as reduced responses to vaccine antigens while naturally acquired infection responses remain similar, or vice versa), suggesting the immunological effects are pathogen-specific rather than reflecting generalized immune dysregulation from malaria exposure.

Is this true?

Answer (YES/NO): NO